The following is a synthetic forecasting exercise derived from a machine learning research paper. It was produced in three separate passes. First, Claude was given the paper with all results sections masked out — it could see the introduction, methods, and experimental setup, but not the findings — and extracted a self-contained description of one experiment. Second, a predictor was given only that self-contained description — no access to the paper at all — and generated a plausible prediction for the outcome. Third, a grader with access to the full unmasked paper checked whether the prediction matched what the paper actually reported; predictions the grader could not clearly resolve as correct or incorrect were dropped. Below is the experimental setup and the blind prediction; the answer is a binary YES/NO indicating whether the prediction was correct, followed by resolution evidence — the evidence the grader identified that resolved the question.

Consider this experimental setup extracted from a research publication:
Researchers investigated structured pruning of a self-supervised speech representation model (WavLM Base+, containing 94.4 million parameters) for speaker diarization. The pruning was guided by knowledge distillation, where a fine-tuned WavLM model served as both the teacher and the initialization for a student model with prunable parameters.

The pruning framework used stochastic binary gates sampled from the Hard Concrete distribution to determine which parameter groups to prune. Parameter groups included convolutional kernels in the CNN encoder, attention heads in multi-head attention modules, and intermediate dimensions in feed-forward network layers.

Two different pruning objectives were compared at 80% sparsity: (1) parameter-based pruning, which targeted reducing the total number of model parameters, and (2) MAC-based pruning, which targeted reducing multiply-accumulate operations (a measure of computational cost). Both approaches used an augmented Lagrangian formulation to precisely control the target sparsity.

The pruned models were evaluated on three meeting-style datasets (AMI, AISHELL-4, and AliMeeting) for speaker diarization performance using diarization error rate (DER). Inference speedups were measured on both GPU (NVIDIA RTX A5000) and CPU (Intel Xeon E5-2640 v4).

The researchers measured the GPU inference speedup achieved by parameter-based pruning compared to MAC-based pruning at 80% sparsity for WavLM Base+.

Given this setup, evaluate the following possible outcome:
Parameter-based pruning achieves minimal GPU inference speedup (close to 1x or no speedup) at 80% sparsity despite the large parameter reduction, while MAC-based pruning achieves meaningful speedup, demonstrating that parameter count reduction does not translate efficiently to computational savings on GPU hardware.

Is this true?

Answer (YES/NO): NO